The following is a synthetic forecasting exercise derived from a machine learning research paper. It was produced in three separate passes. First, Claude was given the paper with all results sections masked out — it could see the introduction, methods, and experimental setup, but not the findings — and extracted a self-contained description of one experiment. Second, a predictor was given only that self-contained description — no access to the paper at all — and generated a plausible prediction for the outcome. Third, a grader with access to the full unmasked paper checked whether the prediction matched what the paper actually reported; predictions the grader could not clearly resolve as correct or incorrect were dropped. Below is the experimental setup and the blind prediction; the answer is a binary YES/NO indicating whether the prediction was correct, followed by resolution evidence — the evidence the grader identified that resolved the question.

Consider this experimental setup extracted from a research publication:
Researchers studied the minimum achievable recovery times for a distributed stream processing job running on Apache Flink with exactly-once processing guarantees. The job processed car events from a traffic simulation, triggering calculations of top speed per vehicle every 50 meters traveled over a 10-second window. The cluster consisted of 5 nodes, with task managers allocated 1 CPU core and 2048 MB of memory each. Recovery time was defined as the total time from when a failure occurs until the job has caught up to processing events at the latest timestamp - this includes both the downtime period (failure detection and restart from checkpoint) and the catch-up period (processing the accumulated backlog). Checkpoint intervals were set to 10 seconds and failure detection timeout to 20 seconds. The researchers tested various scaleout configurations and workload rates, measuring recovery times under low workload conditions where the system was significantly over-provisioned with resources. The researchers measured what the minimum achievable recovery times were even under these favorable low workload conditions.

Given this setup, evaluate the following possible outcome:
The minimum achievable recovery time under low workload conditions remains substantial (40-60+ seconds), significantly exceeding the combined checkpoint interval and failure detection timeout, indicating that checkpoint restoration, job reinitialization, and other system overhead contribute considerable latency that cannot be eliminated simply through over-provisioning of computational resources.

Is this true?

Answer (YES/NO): NO